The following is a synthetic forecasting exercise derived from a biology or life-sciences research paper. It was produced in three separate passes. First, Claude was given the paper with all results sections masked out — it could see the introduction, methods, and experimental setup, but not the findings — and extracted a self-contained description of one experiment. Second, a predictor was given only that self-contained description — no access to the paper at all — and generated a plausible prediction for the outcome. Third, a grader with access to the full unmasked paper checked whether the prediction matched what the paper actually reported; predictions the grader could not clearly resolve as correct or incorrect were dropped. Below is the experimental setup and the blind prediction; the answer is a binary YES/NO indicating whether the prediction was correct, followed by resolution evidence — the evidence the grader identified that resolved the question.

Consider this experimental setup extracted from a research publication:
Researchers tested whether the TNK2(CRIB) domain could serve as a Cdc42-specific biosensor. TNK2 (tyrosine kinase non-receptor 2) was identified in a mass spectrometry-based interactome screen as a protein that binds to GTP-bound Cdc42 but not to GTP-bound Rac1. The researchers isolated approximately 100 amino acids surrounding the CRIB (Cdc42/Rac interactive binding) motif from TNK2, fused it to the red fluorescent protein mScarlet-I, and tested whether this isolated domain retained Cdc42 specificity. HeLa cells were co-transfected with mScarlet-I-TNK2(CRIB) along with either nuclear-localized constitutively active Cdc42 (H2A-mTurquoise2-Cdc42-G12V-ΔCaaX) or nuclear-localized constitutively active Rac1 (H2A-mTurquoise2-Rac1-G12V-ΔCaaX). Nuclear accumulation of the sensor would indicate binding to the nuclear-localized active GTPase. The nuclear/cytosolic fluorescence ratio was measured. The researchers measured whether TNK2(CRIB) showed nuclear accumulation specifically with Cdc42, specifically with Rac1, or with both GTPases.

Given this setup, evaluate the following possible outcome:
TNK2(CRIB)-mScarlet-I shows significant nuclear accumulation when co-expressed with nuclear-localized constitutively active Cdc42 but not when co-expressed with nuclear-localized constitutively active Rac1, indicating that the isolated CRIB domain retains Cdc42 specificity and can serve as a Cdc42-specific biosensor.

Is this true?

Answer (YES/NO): YES